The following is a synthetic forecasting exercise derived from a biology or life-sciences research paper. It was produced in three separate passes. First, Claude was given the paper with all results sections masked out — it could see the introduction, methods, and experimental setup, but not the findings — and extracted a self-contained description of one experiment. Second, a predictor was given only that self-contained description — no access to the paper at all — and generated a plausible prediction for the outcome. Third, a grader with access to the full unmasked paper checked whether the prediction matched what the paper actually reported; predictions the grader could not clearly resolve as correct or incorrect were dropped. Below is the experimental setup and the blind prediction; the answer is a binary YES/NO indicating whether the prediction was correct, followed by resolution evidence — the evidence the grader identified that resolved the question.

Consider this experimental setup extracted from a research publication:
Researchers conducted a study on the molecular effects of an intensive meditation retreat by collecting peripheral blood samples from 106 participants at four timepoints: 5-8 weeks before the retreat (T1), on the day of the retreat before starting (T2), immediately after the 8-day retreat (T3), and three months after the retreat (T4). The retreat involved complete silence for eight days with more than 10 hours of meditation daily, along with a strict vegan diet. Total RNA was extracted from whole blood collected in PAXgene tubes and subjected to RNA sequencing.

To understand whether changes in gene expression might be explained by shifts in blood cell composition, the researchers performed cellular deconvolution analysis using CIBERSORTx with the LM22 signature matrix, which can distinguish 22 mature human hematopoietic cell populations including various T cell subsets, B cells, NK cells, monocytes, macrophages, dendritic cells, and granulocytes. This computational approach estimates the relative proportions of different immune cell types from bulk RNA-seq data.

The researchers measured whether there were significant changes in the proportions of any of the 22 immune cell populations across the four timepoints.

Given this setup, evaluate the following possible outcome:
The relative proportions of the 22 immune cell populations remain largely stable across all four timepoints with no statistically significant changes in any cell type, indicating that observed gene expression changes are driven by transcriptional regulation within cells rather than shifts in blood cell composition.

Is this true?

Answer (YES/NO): NO